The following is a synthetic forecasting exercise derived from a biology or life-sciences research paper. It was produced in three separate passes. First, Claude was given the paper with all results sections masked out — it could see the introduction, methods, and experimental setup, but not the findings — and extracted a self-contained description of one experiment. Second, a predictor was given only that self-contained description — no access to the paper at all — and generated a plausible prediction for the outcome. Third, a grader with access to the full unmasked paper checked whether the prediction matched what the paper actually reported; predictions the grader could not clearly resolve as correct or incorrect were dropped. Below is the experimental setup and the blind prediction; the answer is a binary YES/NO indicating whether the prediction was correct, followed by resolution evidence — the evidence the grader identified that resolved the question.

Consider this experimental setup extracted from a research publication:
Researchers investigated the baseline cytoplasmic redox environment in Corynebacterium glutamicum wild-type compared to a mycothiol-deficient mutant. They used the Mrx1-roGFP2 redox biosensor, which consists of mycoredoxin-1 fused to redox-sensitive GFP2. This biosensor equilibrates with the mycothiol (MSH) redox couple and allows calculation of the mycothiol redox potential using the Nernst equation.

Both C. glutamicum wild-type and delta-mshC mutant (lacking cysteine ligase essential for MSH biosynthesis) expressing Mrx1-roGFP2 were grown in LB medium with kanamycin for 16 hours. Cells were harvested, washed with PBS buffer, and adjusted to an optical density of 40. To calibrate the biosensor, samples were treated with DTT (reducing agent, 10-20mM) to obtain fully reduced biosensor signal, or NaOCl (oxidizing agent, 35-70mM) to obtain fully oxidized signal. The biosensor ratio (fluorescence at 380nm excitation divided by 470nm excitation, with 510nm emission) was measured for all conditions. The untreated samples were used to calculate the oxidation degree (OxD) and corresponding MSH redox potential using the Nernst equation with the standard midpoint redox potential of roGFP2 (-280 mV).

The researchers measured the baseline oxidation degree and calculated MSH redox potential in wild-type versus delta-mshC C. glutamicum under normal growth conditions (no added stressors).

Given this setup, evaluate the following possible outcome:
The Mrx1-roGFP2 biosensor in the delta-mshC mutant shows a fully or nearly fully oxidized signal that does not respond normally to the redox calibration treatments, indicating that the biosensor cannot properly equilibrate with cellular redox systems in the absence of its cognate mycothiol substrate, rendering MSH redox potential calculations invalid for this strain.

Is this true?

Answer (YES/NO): NO